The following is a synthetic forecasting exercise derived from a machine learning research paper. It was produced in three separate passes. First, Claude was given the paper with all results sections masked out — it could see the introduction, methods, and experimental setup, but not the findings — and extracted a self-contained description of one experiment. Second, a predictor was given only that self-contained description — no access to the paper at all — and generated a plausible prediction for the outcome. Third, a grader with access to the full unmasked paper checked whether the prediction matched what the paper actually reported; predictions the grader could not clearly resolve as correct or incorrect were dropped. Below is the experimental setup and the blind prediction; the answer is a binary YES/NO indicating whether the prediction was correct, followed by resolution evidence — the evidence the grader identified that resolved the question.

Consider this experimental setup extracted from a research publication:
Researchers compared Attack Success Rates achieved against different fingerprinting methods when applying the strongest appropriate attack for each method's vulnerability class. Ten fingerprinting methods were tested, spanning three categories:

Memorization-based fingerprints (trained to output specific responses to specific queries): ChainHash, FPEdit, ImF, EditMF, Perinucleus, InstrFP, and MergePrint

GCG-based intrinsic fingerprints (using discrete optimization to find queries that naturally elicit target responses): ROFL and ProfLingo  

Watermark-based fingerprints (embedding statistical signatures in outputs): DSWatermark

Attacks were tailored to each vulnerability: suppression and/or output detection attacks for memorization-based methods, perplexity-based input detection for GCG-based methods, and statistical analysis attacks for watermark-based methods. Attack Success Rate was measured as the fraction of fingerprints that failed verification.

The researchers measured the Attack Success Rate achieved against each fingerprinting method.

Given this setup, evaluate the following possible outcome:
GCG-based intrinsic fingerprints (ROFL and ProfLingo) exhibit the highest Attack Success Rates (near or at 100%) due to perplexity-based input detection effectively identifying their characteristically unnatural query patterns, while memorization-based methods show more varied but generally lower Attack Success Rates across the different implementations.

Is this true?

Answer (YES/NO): NO